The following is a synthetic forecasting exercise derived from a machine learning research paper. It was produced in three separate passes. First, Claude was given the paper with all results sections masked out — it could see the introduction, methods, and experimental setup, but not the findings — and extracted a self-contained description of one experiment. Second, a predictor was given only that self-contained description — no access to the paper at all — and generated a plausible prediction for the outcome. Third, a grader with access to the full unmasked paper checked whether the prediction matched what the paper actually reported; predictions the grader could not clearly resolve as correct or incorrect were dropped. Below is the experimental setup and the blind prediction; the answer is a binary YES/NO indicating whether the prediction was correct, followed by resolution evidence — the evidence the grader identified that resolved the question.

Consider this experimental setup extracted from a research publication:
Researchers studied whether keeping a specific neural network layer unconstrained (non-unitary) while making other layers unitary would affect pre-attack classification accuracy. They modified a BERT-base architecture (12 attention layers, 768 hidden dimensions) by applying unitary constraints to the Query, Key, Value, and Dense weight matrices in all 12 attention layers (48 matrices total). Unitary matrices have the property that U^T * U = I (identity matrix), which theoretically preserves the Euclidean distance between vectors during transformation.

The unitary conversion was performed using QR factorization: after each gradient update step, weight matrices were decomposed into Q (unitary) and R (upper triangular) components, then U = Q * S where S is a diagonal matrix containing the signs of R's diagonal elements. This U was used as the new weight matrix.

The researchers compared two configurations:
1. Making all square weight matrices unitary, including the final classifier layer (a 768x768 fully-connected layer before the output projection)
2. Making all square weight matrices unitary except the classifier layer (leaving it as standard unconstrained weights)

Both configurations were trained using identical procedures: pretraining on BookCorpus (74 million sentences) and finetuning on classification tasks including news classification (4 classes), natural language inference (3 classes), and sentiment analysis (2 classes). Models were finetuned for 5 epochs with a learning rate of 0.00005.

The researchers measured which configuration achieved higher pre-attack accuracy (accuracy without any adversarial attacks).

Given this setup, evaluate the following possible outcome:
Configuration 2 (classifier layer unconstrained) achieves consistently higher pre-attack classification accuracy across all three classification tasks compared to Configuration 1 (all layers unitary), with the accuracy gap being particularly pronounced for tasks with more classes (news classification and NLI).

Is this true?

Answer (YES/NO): NO